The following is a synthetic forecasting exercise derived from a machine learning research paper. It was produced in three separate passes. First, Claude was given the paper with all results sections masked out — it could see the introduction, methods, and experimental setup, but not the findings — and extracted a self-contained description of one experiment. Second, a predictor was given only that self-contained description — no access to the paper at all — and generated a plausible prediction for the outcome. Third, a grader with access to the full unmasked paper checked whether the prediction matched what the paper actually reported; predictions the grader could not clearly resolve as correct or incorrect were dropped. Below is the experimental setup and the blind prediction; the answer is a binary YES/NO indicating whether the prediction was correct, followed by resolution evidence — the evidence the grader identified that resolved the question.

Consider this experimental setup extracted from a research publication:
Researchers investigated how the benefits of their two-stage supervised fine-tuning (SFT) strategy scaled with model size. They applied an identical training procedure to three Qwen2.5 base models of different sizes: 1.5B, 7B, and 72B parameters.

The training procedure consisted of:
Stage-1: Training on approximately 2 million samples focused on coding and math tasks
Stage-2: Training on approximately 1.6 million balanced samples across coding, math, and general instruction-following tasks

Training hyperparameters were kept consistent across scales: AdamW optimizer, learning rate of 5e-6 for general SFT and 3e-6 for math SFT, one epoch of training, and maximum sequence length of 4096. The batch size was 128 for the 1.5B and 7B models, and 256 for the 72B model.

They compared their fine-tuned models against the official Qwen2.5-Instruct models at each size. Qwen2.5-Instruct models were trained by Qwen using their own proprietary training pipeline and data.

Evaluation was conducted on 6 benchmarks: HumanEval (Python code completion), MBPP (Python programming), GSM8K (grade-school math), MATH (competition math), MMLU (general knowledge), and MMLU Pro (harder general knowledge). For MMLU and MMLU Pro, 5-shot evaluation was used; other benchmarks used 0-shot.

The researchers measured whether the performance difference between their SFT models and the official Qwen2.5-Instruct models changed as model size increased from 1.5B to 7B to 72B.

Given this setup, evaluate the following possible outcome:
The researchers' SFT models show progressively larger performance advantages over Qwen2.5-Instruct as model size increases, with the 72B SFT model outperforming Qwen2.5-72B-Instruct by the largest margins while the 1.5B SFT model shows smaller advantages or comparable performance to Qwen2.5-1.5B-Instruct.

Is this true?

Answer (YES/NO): NO